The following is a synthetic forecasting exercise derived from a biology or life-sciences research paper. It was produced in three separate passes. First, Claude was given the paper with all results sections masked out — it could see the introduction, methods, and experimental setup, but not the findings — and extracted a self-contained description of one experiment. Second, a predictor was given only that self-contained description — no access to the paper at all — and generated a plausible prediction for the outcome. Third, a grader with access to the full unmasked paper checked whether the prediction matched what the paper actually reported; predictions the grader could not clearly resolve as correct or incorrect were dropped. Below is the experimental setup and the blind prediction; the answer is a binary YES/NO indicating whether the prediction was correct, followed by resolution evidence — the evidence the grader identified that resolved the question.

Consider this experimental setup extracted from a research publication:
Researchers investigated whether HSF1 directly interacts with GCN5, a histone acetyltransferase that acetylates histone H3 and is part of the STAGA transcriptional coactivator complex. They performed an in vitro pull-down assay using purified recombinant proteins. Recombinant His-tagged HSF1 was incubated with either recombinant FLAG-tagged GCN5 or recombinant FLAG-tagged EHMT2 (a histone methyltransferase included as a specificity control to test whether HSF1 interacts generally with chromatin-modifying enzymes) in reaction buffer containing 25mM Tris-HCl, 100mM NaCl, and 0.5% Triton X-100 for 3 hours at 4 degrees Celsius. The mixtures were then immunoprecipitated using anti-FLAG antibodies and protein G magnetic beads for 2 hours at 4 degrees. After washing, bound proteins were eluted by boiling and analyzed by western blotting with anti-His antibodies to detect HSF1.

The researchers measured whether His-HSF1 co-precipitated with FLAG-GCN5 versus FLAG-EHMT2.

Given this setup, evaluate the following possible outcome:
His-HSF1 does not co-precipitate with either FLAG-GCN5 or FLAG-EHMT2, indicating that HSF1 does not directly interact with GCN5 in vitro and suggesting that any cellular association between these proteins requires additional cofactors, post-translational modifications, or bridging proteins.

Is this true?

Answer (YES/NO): NO